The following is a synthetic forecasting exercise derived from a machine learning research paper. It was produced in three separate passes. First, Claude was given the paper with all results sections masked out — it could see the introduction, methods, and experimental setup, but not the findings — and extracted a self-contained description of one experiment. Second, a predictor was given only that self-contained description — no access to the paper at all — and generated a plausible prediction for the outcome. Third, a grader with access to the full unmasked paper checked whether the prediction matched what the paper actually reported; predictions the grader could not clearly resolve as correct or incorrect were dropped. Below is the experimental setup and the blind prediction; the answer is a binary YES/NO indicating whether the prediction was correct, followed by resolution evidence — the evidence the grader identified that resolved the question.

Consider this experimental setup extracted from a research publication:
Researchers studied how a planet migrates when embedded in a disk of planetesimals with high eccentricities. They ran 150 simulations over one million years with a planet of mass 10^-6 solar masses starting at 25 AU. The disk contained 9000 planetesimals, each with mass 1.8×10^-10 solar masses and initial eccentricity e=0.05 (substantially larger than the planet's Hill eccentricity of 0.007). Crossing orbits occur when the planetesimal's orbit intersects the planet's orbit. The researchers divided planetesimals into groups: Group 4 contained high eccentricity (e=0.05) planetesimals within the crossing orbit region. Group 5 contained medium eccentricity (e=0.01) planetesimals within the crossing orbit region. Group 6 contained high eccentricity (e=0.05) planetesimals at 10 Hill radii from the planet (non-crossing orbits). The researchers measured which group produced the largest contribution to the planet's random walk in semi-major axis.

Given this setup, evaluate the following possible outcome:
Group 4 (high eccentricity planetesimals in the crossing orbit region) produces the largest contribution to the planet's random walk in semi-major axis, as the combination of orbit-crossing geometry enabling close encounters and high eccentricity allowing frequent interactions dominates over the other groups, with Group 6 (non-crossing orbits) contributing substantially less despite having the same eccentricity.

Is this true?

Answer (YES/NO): NO